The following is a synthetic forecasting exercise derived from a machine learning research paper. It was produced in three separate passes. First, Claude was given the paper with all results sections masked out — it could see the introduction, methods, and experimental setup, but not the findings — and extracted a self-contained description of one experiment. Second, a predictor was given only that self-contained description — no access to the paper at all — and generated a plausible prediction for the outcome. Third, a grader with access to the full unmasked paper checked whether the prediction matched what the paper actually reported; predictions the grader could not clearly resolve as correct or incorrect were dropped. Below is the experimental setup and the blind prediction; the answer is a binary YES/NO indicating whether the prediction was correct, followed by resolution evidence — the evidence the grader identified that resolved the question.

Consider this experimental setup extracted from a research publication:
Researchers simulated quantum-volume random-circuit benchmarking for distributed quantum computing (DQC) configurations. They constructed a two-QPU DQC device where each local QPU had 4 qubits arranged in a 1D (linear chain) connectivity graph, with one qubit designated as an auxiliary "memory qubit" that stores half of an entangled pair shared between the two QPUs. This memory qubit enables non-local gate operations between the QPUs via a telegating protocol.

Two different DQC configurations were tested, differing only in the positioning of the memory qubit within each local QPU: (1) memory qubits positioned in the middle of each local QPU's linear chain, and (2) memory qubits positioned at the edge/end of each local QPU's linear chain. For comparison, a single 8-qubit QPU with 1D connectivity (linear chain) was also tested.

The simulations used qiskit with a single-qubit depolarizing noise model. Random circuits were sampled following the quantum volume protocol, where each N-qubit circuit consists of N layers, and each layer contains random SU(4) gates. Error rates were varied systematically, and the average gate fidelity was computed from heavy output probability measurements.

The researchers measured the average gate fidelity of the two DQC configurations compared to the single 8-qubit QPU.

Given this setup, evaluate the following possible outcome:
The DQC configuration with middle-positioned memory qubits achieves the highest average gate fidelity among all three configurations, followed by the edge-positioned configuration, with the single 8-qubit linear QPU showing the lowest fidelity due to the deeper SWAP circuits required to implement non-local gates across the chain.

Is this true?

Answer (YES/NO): NO